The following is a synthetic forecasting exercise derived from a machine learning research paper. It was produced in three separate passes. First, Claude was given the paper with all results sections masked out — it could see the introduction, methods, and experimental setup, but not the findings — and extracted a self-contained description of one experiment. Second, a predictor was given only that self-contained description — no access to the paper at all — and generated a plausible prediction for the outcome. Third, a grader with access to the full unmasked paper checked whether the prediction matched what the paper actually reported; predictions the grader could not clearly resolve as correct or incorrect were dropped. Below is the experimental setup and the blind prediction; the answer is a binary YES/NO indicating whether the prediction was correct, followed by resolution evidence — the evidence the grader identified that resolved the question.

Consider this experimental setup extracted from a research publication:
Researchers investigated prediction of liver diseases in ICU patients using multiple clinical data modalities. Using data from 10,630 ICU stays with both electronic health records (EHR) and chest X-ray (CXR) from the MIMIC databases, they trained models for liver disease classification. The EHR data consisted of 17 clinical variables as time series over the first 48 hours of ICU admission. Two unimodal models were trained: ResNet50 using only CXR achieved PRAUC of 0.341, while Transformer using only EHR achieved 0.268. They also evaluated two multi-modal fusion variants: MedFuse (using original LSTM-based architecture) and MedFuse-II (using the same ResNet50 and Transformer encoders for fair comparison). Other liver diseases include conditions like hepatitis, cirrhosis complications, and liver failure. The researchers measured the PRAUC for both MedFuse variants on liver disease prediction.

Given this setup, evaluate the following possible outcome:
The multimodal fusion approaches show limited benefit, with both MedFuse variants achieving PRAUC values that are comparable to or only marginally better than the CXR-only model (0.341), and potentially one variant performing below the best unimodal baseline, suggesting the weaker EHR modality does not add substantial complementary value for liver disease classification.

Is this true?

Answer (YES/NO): YES